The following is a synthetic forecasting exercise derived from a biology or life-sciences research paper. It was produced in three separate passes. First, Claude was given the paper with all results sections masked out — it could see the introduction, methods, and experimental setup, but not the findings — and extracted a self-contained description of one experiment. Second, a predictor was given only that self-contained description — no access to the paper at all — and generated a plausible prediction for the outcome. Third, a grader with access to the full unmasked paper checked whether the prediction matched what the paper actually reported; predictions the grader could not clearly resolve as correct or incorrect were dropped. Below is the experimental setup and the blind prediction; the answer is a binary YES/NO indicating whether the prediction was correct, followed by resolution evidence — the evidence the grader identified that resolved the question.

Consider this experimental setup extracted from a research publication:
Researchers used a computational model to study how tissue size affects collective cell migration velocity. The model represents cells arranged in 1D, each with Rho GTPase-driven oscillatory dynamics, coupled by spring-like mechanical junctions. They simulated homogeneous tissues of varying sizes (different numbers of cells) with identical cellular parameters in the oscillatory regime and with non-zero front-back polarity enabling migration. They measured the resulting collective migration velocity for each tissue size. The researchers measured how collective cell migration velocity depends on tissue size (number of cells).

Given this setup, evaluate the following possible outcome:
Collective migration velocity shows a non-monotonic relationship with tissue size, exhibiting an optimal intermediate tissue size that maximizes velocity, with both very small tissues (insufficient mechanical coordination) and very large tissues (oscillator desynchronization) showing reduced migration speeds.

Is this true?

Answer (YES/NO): NO